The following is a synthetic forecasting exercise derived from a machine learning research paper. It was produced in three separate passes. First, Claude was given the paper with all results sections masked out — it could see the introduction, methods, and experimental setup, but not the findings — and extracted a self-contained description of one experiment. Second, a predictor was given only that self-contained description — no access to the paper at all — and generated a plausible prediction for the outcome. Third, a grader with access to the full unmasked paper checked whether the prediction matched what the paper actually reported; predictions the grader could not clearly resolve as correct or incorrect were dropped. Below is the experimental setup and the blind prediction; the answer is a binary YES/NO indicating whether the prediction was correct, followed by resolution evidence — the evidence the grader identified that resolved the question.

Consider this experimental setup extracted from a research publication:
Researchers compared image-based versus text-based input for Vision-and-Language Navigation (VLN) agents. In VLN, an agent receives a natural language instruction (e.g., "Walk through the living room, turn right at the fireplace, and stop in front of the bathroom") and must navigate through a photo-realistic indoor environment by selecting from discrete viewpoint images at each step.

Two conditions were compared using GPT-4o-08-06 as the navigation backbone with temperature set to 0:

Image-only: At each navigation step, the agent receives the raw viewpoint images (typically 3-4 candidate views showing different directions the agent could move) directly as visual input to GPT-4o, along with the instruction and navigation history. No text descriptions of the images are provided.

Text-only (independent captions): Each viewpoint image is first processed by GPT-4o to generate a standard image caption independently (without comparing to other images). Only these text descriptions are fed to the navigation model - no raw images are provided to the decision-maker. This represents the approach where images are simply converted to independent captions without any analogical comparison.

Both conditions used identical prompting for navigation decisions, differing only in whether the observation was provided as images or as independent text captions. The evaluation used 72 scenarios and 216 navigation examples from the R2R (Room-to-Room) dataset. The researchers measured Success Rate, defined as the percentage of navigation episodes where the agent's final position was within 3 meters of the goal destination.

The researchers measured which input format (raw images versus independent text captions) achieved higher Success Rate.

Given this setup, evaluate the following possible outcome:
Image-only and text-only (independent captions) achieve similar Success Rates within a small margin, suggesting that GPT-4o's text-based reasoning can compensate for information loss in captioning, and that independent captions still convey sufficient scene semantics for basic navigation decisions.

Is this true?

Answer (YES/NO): YES